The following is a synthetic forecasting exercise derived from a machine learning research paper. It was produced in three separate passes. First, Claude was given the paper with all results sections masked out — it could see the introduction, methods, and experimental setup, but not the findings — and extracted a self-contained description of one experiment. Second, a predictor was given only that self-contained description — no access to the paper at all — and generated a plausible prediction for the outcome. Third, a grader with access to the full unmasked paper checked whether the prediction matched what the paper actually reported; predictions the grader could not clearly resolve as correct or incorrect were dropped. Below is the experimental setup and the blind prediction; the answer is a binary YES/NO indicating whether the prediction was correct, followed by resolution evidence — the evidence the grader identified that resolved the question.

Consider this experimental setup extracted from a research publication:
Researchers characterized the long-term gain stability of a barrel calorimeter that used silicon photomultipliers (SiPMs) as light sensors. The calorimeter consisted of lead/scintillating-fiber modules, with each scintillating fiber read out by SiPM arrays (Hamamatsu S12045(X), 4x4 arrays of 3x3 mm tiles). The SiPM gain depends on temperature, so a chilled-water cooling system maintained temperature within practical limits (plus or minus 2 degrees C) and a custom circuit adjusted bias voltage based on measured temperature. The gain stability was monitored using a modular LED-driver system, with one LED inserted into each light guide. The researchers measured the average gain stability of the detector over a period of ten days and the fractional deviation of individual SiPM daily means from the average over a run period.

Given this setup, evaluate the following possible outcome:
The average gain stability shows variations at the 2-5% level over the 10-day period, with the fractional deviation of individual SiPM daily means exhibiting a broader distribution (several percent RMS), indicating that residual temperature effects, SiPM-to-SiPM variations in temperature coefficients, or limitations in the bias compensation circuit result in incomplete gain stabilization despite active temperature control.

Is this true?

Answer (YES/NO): NO